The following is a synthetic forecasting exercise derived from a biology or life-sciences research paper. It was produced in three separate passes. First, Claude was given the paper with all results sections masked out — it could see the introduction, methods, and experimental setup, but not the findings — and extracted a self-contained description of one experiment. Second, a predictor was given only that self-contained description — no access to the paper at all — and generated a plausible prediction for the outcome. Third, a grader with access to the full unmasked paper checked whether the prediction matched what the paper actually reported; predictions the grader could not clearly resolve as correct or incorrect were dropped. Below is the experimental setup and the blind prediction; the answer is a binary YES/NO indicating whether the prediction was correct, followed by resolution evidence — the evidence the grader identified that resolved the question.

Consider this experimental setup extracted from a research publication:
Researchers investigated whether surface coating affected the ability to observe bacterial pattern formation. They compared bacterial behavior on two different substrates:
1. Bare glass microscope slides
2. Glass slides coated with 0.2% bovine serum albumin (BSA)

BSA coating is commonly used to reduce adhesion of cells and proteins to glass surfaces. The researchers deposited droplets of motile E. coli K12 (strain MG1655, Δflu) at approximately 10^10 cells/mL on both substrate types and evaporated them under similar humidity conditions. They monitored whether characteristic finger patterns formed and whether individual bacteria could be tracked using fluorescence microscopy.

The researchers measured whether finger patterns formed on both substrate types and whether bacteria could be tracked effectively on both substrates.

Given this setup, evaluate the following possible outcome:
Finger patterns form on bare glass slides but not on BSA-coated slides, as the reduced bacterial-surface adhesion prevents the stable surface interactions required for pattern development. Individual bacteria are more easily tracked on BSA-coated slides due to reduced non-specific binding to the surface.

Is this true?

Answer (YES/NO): NO